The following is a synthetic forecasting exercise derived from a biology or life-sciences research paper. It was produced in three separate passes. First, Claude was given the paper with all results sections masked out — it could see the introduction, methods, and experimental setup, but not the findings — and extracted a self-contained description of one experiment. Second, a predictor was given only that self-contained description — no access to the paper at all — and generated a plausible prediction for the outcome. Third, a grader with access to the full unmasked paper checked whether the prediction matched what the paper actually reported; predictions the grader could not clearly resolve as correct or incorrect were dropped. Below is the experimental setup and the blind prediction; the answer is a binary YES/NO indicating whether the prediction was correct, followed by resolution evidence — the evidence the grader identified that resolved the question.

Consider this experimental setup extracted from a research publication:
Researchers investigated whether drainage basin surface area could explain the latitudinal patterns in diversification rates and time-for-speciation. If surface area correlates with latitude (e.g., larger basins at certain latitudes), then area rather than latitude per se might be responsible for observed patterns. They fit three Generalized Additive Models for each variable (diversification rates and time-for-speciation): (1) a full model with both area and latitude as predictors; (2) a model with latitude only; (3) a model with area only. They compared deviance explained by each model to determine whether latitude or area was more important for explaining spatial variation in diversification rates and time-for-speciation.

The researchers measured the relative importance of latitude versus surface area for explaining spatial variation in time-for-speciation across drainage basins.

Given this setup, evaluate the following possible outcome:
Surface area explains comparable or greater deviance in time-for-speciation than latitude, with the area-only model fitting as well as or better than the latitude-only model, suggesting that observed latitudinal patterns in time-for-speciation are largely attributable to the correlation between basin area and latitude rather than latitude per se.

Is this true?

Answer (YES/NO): NO